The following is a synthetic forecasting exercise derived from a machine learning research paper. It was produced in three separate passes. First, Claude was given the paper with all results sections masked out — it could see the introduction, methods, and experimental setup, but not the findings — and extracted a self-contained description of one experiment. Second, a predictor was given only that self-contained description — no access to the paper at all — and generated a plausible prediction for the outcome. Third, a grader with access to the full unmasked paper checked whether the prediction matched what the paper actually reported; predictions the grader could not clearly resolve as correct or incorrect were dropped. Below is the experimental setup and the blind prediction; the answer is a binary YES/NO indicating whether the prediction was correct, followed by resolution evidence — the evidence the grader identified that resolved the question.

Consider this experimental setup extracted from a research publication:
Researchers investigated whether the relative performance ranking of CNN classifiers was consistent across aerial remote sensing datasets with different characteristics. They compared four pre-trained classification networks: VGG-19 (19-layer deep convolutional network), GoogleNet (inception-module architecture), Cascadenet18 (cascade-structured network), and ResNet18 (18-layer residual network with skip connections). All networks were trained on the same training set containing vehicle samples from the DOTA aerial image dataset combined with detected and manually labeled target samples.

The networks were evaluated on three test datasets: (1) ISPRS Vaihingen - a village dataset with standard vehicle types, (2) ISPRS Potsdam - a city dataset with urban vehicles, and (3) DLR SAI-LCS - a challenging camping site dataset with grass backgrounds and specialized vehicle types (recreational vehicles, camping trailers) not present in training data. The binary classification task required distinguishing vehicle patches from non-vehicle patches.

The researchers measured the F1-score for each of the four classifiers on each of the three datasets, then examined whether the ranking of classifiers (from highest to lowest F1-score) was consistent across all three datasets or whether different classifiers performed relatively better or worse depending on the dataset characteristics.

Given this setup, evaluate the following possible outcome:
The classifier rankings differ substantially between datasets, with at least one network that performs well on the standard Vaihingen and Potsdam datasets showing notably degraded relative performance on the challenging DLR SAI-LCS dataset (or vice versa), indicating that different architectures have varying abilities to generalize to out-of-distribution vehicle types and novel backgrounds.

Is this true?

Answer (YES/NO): NO